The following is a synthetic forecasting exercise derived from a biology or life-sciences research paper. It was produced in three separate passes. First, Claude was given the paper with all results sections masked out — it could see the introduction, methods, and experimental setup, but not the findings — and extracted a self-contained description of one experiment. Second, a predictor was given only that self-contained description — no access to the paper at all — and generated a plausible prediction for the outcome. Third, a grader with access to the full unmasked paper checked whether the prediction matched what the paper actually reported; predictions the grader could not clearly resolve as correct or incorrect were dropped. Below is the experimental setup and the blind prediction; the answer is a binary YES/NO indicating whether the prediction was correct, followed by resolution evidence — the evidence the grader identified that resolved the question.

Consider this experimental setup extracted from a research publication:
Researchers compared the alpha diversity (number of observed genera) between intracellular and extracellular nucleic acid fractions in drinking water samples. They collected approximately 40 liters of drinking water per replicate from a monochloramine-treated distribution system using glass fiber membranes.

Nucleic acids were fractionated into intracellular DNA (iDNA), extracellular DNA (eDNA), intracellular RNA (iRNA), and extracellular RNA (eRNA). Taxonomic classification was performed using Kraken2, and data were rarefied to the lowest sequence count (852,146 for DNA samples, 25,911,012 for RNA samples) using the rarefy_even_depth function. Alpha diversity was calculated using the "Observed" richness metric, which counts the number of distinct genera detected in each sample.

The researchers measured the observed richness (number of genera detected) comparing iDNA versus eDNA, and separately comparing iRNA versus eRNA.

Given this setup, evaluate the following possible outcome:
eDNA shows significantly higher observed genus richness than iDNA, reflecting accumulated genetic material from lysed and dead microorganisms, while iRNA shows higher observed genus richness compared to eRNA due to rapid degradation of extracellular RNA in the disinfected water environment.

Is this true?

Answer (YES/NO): NO